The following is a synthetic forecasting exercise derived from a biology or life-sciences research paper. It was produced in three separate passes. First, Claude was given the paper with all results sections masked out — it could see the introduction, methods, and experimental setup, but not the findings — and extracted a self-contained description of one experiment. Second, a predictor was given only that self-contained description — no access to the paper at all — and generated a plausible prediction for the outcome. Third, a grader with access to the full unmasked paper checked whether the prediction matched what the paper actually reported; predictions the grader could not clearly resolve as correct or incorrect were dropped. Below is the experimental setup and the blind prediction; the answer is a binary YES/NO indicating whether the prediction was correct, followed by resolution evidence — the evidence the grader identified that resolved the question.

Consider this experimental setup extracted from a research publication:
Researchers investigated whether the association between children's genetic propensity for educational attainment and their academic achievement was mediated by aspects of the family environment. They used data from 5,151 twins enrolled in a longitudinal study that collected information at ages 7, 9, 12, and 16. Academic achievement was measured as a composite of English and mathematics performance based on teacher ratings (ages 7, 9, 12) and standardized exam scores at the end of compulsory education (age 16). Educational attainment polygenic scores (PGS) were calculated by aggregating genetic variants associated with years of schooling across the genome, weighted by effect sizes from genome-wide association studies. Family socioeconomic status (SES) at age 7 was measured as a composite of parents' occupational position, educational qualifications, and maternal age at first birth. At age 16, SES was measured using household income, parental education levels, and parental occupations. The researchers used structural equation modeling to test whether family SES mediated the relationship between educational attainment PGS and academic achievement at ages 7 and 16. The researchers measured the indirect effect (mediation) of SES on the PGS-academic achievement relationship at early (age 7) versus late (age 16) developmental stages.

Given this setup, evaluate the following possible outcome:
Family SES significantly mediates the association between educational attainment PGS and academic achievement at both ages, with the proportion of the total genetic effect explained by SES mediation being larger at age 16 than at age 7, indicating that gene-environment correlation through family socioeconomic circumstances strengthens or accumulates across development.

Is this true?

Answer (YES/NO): NO